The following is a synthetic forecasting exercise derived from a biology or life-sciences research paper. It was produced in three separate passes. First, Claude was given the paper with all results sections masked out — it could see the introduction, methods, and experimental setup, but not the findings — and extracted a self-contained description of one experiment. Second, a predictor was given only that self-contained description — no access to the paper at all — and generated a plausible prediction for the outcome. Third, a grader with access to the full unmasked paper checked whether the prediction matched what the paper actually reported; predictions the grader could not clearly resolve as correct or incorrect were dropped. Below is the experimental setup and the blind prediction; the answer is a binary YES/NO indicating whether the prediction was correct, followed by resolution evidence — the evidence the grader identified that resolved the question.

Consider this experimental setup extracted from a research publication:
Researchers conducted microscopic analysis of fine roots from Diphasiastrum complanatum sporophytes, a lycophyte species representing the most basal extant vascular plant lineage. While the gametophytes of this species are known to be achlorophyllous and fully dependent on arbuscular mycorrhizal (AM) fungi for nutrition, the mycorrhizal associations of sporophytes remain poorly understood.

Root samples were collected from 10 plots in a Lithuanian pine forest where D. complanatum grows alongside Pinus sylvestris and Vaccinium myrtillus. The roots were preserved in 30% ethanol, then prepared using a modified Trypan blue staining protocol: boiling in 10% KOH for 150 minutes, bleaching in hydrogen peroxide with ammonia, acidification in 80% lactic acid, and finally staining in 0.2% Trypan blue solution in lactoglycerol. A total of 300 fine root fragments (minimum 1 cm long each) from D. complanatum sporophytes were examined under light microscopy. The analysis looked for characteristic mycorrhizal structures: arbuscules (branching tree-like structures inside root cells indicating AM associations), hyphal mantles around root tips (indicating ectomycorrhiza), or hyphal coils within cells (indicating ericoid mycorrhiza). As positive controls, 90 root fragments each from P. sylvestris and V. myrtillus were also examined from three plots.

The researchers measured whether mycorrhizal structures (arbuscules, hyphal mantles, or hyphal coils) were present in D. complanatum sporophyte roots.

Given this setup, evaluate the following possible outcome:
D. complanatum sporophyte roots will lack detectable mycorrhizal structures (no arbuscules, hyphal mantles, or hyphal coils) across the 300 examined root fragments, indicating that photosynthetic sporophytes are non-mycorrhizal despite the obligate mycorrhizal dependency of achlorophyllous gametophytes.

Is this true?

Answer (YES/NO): YES